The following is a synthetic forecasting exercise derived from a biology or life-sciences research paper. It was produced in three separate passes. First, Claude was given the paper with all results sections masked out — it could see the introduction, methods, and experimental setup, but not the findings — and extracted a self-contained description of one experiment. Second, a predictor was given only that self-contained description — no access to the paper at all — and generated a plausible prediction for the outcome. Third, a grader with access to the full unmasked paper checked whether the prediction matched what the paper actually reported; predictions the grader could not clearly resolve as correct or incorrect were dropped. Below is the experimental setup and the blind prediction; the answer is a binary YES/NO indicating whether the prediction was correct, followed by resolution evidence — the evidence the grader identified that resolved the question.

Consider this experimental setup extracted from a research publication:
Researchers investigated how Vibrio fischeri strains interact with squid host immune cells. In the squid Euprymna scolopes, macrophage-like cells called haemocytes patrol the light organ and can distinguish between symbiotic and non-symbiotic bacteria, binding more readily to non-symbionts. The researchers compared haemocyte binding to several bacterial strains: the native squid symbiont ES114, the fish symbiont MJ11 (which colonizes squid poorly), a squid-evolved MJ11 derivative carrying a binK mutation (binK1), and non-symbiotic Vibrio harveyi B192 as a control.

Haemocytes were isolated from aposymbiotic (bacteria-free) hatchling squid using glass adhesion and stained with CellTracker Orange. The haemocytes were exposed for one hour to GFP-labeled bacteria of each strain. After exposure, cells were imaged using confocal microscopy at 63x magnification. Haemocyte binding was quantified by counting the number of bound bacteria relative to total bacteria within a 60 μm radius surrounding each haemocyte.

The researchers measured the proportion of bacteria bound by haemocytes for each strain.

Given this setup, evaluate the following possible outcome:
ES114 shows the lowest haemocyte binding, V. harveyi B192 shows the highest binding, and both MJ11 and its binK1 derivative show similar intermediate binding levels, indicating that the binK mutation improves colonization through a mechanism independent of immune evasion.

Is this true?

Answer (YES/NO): NO